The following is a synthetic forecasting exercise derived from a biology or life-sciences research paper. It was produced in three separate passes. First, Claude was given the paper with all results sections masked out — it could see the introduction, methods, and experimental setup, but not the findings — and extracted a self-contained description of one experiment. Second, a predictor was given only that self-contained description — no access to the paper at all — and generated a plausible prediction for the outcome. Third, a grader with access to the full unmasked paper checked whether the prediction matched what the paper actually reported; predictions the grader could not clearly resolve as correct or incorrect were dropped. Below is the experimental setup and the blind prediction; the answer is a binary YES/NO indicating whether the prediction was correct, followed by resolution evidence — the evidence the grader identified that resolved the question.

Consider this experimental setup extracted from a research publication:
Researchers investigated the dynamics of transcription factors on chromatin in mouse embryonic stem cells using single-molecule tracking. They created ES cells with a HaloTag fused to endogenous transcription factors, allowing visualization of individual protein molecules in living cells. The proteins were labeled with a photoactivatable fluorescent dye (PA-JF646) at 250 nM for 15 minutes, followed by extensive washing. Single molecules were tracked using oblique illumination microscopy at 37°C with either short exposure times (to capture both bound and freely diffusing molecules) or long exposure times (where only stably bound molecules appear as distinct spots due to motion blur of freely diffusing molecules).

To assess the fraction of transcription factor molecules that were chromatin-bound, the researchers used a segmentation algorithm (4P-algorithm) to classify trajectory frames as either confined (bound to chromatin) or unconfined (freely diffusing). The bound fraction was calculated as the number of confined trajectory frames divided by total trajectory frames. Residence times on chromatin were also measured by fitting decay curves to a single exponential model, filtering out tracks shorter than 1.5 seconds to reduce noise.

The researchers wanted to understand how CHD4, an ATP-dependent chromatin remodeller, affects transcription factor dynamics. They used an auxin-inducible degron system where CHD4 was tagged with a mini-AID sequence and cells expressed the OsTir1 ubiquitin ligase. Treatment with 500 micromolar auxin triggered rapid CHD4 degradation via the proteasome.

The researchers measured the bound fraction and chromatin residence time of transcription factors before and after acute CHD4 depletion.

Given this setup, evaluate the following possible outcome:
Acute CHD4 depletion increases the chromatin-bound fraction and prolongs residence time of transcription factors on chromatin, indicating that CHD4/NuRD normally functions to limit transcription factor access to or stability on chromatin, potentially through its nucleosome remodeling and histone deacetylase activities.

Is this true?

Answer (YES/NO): YES